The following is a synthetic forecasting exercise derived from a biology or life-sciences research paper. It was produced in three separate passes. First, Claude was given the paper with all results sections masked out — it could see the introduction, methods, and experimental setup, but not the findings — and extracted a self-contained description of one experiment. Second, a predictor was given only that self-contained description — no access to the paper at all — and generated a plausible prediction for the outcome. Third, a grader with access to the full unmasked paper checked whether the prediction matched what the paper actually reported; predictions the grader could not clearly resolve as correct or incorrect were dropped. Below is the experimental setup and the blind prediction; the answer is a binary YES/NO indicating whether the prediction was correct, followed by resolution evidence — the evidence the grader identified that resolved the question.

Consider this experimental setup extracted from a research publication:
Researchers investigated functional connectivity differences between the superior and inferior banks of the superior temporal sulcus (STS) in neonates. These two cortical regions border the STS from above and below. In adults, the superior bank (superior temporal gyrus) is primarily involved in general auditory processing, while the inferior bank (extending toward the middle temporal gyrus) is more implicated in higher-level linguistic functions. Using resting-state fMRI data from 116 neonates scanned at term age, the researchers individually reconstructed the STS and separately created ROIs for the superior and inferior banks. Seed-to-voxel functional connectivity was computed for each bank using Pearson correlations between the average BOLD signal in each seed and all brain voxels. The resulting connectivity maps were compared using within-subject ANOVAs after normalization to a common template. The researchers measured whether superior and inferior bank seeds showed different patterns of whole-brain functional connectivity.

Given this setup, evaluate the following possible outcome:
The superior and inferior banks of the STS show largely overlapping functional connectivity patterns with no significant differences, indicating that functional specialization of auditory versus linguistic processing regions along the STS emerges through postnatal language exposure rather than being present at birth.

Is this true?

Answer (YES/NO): NO